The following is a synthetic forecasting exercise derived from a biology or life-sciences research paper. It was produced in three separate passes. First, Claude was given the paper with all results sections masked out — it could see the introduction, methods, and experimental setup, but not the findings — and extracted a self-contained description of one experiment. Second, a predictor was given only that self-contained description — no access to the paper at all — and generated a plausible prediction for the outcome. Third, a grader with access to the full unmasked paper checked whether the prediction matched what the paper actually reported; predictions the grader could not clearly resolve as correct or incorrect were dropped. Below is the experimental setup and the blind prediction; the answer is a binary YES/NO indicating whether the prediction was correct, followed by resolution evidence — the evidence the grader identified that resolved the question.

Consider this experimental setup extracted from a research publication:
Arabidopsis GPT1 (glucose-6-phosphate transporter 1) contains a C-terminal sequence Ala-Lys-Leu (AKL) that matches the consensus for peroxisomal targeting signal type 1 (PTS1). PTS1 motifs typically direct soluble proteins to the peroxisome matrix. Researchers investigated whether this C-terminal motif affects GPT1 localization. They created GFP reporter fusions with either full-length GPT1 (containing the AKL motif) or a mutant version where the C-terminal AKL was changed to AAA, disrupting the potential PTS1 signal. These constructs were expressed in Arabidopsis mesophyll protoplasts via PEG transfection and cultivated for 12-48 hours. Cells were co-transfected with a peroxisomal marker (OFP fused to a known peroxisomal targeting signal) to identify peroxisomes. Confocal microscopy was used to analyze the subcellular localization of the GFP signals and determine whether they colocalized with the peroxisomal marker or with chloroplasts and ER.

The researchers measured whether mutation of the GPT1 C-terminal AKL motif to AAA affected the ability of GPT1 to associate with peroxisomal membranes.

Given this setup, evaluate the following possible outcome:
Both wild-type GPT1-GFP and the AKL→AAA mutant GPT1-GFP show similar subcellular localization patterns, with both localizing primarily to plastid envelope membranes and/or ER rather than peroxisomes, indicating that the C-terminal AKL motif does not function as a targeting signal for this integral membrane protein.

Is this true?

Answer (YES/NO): YES